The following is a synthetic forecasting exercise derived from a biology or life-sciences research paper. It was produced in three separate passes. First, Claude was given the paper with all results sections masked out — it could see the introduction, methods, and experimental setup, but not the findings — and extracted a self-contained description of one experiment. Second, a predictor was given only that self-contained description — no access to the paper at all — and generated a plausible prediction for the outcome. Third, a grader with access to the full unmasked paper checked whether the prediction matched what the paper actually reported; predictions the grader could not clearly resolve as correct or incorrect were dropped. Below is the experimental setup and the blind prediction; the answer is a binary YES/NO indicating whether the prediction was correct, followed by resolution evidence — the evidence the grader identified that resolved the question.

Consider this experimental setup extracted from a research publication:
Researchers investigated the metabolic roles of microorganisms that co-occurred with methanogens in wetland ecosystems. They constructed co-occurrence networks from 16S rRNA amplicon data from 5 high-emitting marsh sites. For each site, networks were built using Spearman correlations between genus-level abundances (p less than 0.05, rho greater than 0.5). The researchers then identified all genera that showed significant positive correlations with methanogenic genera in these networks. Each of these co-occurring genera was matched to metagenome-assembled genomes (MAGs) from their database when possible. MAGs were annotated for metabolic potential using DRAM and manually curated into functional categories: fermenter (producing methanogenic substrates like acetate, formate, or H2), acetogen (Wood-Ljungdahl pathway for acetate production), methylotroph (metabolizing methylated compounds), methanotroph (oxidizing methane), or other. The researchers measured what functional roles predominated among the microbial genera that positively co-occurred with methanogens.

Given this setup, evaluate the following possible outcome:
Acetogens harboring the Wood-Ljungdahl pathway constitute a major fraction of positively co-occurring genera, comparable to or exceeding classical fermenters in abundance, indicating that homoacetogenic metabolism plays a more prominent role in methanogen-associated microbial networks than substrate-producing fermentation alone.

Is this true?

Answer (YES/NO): NO